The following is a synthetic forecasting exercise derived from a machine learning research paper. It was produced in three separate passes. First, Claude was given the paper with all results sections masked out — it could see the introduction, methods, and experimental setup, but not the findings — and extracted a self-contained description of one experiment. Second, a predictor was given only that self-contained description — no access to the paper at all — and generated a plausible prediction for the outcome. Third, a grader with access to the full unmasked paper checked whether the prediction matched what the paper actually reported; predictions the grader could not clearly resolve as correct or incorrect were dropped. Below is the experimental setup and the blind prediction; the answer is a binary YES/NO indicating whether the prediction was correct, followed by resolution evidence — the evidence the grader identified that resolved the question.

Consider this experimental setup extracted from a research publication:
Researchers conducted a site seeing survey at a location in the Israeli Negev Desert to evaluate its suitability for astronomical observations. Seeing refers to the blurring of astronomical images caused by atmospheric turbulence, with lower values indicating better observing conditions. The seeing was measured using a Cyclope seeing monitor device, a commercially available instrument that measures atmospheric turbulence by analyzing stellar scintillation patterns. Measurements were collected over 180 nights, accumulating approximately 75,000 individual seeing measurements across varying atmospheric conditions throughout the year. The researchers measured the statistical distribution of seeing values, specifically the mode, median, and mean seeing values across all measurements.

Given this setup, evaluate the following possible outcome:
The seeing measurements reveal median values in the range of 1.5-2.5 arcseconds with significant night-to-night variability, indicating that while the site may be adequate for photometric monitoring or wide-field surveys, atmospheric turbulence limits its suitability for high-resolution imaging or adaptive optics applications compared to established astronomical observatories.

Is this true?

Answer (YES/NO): NO